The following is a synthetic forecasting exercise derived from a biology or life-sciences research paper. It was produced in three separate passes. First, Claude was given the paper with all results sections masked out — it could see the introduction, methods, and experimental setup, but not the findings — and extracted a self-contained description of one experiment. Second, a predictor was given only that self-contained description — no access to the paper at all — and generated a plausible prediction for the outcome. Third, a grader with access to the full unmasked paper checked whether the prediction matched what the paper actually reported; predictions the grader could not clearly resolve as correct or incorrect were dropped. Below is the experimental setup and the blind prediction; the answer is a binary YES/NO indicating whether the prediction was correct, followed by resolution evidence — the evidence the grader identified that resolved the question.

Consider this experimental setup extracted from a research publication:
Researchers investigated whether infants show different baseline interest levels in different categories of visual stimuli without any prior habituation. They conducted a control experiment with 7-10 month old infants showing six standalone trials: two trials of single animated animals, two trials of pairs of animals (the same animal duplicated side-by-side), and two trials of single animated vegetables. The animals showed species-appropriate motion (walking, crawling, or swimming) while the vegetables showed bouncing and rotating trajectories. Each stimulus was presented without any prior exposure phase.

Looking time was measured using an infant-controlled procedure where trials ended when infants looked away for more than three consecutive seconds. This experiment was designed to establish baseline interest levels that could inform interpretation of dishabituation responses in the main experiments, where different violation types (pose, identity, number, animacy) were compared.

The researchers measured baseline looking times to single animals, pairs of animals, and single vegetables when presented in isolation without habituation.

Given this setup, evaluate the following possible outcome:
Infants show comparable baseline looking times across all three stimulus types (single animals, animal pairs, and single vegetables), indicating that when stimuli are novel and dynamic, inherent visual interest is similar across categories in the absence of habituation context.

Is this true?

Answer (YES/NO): YES